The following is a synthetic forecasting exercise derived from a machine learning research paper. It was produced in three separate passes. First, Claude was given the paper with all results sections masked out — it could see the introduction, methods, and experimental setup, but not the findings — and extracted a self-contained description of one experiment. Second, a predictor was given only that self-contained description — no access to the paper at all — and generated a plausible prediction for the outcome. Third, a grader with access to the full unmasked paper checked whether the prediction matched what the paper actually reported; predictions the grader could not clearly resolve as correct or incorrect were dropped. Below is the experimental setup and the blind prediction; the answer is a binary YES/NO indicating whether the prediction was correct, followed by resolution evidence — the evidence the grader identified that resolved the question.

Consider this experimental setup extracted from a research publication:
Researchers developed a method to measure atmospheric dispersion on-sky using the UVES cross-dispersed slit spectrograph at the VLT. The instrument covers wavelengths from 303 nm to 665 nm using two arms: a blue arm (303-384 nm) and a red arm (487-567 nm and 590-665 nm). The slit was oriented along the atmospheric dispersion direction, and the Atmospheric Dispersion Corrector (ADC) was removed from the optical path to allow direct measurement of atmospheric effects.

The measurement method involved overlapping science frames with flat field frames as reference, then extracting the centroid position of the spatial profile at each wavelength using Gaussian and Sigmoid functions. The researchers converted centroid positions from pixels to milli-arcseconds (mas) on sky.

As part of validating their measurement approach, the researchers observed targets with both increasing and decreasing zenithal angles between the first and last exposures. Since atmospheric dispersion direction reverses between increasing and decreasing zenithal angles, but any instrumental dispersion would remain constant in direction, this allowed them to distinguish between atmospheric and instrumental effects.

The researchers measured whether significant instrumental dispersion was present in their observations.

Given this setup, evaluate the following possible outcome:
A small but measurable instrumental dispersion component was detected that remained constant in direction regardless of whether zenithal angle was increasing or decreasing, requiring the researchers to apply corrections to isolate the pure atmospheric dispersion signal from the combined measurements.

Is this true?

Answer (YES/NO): YES